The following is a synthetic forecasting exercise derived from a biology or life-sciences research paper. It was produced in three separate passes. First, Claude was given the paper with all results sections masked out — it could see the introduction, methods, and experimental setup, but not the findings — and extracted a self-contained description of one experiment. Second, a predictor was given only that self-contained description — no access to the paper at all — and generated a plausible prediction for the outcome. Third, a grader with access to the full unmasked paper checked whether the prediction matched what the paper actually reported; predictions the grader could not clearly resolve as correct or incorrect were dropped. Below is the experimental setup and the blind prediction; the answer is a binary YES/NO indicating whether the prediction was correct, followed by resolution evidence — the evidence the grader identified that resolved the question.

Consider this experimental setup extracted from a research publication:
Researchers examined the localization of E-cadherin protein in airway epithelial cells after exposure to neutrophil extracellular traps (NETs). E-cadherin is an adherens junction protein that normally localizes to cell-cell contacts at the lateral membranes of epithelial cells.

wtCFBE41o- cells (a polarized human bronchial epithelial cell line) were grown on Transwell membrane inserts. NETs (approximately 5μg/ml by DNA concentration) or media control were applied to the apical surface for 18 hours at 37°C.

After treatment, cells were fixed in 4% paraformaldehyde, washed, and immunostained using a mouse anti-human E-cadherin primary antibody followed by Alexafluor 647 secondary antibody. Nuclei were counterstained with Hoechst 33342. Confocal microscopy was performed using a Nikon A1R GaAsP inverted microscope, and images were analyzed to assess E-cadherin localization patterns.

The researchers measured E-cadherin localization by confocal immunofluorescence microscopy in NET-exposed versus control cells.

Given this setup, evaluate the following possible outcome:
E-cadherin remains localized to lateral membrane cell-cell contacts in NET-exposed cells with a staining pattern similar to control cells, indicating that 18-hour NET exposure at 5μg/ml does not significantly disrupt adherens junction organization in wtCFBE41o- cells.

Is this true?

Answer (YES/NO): NO